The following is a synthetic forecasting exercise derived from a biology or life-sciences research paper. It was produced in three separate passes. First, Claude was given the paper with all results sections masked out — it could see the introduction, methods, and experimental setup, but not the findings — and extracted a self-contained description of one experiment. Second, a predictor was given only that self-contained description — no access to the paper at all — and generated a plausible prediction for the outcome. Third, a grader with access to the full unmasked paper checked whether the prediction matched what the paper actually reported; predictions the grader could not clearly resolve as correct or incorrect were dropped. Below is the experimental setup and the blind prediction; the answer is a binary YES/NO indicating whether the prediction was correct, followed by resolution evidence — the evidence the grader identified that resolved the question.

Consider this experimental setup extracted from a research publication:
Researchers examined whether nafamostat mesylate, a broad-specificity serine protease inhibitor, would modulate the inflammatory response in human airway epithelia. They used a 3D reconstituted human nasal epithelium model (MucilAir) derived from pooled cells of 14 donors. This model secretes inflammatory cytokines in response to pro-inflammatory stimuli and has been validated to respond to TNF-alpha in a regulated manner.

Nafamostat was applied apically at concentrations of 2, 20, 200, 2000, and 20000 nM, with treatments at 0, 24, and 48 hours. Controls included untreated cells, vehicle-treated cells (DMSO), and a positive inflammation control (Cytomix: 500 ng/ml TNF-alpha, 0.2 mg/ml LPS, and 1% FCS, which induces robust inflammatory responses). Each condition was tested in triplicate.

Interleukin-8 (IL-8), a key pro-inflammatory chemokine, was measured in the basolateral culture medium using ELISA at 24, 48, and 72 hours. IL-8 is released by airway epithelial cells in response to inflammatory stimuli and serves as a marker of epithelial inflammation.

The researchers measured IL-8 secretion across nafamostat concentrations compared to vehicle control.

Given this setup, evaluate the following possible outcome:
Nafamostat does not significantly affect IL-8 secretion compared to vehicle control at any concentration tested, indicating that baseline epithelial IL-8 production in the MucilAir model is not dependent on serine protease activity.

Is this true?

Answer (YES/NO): YES